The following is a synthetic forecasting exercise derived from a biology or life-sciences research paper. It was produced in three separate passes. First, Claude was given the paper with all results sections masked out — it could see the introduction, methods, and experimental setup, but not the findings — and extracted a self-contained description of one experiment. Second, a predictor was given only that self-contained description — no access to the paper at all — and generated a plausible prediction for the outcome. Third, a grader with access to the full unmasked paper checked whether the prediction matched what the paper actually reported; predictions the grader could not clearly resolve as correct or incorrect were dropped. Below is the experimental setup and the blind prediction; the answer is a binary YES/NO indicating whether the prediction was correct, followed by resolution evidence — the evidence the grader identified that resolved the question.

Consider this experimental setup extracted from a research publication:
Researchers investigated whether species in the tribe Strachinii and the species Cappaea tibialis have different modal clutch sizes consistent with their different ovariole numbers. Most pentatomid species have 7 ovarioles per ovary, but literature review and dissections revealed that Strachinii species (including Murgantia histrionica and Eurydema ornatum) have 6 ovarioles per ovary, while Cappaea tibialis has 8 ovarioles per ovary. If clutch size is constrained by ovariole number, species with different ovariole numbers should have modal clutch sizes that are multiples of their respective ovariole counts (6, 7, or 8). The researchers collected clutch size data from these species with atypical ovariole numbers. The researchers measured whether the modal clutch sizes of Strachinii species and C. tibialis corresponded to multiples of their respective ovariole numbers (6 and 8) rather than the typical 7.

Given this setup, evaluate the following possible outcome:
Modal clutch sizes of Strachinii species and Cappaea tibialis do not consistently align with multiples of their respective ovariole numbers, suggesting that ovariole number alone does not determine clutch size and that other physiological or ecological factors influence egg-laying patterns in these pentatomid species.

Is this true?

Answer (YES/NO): NO